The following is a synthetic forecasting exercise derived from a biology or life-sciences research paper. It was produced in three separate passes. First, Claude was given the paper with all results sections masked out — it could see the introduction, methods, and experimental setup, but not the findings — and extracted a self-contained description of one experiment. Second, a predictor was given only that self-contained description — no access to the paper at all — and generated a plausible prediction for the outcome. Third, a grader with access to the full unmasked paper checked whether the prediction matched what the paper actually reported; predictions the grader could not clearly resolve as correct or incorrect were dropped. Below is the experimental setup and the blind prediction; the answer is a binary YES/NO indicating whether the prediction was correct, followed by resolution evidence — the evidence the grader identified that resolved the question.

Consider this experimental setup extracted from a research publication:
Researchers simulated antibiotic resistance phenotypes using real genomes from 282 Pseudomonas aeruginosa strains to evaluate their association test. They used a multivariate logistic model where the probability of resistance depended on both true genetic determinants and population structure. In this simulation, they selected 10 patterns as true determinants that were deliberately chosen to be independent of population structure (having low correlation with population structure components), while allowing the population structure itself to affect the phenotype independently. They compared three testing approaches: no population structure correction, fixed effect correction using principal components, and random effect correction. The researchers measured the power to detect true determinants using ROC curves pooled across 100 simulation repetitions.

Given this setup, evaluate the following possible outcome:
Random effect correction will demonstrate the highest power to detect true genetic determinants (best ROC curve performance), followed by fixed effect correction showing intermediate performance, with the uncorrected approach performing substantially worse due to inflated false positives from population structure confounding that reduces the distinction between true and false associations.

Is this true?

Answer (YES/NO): YES